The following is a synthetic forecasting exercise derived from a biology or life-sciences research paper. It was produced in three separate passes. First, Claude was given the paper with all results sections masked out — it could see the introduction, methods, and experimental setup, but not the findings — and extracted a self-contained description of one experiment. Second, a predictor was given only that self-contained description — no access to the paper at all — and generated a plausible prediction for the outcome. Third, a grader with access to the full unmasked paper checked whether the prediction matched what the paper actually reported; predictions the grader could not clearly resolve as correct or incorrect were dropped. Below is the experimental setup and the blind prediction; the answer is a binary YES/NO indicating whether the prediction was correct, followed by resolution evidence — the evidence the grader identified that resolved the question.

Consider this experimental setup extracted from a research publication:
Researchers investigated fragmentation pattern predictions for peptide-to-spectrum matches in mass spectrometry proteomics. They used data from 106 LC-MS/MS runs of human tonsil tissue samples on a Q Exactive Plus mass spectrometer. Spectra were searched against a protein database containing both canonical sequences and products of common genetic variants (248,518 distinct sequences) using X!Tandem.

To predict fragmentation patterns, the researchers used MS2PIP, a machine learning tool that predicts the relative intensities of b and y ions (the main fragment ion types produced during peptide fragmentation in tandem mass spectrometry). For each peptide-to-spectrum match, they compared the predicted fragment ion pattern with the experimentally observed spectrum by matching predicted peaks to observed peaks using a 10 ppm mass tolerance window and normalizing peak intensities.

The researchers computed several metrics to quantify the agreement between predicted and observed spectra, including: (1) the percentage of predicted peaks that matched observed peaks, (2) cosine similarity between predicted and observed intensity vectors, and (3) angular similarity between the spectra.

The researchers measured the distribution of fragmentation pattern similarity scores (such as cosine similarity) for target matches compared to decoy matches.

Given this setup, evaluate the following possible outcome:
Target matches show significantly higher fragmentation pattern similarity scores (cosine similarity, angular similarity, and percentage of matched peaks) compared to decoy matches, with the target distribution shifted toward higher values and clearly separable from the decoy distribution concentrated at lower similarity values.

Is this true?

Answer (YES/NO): YES